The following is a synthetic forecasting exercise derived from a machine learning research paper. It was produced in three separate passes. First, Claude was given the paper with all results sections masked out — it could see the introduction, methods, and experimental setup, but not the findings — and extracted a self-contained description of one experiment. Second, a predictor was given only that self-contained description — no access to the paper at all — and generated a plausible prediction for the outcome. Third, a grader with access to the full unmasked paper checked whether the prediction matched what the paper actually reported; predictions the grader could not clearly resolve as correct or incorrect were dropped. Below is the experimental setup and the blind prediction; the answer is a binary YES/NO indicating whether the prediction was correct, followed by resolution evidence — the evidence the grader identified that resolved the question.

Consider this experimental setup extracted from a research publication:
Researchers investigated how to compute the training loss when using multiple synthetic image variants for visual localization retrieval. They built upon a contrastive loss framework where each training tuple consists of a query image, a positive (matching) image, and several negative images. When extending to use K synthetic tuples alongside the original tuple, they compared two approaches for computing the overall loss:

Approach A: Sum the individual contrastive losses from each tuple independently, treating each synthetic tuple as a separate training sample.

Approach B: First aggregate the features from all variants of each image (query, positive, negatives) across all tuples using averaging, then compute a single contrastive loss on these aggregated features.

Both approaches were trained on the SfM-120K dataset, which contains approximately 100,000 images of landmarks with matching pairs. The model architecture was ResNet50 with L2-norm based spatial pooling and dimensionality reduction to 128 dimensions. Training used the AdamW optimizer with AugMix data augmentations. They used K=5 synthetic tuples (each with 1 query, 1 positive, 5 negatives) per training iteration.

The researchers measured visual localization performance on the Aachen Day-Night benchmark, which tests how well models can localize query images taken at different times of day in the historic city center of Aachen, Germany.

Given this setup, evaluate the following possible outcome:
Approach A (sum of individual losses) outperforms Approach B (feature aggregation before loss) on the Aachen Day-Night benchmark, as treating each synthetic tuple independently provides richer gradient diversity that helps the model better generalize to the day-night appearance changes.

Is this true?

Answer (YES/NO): NO